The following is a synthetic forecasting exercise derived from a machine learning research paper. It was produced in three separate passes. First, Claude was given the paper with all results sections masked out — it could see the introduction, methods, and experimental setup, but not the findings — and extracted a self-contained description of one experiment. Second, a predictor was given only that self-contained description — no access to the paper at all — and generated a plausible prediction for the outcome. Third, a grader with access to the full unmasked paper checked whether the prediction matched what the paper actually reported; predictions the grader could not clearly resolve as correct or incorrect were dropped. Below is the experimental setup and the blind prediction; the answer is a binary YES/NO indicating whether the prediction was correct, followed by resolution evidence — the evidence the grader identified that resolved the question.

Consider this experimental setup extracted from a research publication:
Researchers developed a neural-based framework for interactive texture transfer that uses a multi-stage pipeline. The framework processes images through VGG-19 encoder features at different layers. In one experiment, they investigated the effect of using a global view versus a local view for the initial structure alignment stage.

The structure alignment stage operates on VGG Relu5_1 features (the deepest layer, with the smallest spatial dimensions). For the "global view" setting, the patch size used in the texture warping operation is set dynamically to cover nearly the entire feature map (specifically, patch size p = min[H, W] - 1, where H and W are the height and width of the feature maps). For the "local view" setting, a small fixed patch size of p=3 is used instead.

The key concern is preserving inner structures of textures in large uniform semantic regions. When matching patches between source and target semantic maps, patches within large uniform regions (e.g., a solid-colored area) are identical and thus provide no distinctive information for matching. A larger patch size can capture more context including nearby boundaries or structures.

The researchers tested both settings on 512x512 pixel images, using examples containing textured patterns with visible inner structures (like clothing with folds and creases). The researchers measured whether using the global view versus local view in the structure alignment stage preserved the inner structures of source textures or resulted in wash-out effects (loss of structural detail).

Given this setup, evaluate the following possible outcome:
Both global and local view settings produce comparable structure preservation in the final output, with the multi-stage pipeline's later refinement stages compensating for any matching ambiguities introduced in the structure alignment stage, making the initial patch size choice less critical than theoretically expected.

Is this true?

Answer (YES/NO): NO